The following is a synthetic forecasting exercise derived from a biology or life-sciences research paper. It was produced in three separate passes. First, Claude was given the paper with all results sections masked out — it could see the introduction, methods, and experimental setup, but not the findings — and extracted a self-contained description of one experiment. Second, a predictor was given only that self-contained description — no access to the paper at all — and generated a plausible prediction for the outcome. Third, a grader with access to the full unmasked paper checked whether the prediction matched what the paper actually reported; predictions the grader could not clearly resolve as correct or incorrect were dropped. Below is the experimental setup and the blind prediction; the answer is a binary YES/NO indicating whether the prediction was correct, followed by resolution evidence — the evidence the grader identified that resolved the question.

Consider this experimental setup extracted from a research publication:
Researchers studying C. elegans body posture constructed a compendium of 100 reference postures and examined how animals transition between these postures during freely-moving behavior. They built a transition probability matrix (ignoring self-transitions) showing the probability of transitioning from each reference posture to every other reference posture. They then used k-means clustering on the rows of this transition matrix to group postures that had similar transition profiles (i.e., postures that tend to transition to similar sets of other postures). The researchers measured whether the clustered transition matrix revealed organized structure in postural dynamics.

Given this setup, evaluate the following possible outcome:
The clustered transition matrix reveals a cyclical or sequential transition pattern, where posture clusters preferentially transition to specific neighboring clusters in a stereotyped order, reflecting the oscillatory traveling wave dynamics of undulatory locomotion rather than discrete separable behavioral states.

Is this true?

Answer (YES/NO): NO